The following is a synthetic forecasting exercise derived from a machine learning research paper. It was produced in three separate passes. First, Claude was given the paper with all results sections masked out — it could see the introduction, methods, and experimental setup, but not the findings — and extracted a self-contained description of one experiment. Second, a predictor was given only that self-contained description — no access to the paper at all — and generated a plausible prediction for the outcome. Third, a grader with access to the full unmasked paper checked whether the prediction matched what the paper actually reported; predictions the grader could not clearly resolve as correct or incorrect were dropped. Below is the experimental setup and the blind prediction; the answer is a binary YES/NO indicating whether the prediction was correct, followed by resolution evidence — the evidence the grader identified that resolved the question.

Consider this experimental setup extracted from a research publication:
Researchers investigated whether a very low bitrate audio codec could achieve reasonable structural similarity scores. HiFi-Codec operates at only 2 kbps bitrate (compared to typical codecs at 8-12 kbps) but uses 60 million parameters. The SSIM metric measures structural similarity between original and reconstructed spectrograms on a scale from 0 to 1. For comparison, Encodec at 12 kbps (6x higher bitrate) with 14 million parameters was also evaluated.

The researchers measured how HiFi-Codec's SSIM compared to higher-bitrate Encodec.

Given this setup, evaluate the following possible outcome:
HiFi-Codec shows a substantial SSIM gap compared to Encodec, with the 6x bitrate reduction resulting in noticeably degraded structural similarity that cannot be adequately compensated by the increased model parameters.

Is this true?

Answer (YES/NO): NO